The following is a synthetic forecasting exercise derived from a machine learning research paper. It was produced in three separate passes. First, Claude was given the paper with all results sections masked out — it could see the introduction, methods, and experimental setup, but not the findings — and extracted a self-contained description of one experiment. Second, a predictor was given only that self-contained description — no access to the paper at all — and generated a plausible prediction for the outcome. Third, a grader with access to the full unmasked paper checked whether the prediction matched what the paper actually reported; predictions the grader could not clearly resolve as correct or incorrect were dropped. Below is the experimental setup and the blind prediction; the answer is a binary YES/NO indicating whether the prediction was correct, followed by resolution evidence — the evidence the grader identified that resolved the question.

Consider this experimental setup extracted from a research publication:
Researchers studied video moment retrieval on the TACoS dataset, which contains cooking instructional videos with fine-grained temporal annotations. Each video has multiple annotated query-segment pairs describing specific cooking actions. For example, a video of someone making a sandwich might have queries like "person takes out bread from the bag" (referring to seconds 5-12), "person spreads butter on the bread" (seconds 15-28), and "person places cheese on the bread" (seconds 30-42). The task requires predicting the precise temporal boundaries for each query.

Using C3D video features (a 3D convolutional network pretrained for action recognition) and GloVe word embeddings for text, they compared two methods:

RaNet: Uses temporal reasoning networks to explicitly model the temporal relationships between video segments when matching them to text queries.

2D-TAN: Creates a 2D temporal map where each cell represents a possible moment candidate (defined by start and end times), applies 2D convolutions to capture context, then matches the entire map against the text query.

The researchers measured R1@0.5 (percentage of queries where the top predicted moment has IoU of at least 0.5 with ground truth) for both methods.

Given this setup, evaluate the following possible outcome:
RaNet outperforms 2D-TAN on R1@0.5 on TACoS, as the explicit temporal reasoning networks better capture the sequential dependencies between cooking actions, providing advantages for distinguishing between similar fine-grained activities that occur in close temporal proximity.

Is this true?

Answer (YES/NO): YES